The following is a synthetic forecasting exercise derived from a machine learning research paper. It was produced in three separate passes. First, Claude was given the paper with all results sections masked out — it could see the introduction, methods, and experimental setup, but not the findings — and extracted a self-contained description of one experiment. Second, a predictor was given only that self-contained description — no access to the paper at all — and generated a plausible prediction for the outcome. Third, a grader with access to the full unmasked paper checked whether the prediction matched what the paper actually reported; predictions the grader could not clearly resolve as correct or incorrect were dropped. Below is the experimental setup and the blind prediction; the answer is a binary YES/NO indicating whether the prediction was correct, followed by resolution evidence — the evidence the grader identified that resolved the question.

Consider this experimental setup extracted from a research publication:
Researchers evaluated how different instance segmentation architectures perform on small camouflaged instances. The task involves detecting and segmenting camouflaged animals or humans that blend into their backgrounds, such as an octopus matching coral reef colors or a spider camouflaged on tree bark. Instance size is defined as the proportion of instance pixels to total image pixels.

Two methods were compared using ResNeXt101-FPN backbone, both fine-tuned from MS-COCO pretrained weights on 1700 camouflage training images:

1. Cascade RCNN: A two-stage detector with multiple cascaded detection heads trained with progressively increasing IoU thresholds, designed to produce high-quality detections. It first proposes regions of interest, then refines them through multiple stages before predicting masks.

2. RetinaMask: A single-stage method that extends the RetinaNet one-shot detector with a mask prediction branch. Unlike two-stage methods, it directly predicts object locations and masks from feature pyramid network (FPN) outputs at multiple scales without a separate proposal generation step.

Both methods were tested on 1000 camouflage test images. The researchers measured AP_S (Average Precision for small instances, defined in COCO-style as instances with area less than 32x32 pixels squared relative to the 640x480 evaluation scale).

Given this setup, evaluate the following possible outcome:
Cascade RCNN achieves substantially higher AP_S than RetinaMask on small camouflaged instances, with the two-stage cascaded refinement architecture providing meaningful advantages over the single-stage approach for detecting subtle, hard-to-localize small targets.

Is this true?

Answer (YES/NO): NO